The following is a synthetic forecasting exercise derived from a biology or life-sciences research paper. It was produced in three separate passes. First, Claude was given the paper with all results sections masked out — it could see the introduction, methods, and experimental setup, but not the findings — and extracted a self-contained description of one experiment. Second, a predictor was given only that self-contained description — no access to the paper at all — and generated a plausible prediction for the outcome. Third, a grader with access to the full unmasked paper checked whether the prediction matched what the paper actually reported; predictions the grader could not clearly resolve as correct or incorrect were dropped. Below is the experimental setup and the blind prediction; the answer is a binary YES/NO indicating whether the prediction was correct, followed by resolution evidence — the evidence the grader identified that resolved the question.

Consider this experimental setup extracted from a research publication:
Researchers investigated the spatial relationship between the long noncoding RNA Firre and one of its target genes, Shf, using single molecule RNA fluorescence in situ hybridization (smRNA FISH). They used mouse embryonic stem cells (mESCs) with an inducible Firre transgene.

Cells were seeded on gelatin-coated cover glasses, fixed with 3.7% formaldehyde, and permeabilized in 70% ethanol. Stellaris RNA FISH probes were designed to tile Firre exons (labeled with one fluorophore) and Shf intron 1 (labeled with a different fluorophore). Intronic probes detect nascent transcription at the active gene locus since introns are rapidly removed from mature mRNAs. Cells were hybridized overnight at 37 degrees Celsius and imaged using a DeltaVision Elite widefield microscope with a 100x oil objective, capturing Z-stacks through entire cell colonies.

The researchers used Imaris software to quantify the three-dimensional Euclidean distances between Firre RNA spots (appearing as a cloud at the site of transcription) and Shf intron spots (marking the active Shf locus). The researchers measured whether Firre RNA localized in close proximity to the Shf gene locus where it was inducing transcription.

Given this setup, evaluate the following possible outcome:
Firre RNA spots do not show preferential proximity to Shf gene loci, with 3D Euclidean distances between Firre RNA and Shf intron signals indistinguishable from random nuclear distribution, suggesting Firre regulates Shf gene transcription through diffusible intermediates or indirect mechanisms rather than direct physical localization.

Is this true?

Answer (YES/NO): YES